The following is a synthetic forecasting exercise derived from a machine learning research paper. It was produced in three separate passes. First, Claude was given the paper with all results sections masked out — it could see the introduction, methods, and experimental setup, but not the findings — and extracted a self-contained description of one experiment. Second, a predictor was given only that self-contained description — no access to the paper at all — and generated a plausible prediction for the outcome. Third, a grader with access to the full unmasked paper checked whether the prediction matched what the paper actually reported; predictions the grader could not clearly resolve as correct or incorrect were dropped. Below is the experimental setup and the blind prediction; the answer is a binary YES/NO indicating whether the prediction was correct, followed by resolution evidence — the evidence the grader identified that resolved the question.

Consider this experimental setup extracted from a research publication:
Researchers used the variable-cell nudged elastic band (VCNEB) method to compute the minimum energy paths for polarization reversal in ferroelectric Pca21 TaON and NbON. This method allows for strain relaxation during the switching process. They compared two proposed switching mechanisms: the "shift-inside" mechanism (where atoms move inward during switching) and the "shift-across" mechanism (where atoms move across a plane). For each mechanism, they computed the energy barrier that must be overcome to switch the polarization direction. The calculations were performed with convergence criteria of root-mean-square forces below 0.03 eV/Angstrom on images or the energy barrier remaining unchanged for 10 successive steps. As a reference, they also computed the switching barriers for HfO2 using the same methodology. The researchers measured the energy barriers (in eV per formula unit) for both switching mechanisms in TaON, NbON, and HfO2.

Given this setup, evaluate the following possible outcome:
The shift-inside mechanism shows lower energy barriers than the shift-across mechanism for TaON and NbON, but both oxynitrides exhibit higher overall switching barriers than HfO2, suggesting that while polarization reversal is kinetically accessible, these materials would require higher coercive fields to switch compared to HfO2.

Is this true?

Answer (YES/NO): NO